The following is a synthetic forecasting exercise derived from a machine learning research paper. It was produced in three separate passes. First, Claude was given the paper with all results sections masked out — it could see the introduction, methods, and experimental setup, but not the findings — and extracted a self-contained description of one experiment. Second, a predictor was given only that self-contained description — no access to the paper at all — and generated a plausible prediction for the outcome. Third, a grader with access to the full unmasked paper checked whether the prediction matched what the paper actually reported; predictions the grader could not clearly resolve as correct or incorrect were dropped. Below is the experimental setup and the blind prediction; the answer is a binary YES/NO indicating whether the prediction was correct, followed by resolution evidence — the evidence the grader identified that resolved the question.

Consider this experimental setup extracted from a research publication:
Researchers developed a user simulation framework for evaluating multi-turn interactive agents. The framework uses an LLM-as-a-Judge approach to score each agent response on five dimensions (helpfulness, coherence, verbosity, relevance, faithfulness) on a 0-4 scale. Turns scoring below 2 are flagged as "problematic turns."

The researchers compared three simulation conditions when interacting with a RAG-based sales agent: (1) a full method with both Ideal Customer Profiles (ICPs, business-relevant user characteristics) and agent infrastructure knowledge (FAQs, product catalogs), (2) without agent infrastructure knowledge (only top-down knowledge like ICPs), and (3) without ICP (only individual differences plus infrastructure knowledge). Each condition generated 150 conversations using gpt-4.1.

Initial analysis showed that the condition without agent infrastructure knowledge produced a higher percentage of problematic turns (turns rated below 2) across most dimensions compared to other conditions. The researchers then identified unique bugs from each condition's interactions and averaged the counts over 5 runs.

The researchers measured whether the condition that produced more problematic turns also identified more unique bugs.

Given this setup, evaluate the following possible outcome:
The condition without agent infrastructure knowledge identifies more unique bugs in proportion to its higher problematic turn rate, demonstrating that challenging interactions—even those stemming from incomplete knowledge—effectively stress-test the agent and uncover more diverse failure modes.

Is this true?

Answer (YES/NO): NO